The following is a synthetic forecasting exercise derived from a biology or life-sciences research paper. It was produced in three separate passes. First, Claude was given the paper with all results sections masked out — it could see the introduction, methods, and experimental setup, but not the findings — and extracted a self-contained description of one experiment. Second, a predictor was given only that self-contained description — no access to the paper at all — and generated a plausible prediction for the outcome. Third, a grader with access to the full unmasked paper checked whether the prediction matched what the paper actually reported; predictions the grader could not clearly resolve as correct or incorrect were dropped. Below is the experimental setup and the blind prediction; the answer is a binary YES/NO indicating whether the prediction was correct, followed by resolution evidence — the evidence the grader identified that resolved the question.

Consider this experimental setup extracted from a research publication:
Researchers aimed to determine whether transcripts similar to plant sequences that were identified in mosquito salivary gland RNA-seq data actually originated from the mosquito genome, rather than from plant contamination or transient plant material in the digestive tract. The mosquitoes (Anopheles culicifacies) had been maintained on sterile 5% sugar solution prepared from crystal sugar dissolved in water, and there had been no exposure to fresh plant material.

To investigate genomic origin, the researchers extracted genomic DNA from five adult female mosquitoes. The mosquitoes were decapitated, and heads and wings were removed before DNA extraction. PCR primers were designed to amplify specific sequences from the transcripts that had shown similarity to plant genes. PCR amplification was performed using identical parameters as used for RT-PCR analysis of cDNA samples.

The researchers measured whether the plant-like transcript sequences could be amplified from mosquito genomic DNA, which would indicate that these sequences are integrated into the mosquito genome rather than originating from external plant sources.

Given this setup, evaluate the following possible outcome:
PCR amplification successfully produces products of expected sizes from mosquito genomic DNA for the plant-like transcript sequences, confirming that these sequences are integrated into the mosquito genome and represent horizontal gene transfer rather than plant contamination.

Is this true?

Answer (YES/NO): NO